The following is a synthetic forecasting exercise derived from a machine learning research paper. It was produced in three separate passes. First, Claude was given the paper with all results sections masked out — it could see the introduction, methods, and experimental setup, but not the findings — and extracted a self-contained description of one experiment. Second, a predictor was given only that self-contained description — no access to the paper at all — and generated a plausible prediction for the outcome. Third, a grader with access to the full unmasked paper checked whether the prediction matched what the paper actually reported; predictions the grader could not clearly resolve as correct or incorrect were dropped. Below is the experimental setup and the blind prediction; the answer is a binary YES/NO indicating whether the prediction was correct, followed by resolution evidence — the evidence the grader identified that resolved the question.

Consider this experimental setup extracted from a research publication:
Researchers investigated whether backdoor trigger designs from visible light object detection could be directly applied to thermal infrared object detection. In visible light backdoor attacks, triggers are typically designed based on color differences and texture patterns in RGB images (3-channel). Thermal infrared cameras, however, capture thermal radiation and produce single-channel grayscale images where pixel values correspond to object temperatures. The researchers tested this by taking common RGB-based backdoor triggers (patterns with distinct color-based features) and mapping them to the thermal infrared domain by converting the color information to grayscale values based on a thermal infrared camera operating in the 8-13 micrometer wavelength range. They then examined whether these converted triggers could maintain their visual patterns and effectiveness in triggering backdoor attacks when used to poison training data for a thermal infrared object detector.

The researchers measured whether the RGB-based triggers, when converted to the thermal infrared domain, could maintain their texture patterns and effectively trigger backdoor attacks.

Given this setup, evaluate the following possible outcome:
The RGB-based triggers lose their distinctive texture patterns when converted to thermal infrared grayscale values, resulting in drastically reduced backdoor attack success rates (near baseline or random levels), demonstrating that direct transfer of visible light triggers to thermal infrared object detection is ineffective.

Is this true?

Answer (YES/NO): YES